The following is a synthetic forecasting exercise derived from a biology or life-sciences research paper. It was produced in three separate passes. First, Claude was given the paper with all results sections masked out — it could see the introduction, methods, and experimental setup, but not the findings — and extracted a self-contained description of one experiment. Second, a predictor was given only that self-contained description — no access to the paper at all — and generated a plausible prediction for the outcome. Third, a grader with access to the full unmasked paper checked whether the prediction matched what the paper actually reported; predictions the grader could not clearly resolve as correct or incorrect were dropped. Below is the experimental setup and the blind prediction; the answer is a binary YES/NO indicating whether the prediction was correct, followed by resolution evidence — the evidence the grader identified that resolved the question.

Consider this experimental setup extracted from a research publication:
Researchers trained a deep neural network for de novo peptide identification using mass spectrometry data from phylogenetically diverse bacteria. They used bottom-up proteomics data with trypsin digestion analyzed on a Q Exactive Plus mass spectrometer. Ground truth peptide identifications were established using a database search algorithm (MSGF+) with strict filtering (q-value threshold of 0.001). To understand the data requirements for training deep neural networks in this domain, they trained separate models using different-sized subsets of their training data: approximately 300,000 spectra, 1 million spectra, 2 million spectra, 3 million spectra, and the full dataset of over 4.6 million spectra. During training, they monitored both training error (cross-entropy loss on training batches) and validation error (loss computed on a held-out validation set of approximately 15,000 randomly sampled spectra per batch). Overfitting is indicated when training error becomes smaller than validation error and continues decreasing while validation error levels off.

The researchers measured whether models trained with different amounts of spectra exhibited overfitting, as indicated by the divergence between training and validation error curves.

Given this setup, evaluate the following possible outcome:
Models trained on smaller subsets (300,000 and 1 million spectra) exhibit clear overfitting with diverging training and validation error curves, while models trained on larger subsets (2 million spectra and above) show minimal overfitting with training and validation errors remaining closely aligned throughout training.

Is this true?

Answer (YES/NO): NO